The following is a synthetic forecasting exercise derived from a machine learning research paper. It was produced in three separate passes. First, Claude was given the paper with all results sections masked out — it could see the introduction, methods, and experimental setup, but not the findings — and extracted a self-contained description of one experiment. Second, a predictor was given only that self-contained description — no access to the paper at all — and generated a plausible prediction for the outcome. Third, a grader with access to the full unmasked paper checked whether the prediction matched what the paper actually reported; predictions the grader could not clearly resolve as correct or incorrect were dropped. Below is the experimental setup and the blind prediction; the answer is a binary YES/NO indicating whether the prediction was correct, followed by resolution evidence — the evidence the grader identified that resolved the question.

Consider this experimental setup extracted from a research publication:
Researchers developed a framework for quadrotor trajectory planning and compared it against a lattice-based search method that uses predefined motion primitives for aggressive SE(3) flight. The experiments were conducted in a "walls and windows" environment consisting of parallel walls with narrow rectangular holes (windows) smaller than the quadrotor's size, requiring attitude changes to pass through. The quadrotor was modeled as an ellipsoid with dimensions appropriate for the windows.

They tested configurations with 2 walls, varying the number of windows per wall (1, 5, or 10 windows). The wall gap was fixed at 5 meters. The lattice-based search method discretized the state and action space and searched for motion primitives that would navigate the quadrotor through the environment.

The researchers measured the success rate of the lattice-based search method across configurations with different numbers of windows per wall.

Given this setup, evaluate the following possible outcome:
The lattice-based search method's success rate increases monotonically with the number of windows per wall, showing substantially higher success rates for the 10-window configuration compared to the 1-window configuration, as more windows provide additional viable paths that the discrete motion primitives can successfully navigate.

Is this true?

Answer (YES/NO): YES